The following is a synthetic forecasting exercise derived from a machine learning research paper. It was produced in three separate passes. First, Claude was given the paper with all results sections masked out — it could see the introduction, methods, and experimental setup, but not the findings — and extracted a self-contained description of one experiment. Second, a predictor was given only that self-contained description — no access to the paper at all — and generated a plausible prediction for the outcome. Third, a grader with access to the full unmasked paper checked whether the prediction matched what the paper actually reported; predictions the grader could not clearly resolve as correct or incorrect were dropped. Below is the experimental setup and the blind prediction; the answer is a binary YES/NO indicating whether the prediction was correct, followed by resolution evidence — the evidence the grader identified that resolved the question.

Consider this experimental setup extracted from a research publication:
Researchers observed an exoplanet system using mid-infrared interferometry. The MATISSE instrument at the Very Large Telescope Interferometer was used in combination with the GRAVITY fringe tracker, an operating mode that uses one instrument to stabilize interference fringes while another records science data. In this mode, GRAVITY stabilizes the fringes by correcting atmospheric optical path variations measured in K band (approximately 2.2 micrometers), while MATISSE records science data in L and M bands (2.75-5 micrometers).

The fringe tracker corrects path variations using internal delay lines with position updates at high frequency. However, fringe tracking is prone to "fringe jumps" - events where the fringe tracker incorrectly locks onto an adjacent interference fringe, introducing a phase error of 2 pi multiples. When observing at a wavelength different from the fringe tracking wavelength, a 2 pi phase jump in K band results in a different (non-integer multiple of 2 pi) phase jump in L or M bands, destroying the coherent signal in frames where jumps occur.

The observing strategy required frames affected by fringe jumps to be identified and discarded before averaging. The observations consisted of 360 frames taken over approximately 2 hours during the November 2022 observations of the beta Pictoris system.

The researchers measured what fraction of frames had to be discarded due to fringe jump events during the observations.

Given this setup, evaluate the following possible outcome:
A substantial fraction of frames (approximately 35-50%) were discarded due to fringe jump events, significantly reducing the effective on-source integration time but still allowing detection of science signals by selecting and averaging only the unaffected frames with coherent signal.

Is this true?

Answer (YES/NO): NO